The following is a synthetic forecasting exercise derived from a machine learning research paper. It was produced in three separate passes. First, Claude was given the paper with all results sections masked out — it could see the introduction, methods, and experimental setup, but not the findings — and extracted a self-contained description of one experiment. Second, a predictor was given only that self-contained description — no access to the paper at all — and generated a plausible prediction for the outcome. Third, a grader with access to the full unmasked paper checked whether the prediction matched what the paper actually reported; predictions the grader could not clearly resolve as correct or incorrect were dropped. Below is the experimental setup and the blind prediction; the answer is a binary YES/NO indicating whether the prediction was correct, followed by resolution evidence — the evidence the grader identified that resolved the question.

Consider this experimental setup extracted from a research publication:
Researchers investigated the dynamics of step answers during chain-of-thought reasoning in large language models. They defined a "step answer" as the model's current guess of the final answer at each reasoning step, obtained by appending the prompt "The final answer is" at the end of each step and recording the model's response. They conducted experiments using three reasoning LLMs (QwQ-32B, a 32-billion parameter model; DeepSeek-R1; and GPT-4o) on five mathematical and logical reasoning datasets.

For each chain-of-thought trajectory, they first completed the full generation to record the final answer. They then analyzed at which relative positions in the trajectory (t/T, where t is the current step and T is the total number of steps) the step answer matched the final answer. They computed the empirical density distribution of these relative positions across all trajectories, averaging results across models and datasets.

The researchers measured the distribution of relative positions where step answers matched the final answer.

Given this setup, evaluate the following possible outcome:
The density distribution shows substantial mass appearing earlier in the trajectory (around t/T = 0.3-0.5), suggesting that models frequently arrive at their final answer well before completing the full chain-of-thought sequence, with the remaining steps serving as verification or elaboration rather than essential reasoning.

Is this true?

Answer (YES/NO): NO